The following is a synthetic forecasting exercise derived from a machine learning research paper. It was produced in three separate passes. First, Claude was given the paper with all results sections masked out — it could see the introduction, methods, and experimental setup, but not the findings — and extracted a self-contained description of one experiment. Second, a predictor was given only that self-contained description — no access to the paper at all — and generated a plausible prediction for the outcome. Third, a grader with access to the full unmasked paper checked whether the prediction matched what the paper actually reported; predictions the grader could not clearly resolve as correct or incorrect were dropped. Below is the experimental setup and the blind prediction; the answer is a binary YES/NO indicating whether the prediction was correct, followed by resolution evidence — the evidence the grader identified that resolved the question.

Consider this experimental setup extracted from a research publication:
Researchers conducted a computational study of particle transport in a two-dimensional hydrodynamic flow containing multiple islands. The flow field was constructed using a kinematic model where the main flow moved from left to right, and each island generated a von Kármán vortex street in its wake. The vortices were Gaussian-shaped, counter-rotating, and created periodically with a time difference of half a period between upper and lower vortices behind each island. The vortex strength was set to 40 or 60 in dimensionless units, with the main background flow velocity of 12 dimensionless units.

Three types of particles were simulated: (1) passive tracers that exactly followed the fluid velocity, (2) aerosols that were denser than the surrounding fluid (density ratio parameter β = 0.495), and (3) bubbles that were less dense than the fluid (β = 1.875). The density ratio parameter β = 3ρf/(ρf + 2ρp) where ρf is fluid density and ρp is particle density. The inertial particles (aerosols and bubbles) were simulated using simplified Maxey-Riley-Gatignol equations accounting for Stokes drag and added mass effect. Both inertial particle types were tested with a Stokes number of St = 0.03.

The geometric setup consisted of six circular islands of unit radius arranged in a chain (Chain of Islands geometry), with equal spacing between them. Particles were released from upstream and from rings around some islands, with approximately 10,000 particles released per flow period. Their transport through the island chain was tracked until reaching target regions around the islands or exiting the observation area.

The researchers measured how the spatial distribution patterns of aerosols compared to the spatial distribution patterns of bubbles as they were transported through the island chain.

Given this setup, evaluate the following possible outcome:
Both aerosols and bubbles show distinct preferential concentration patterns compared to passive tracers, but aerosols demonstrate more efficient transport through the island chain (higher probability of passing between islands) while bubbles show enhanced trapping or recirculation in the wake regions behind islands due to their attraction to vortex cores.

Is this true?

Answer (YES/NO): NO